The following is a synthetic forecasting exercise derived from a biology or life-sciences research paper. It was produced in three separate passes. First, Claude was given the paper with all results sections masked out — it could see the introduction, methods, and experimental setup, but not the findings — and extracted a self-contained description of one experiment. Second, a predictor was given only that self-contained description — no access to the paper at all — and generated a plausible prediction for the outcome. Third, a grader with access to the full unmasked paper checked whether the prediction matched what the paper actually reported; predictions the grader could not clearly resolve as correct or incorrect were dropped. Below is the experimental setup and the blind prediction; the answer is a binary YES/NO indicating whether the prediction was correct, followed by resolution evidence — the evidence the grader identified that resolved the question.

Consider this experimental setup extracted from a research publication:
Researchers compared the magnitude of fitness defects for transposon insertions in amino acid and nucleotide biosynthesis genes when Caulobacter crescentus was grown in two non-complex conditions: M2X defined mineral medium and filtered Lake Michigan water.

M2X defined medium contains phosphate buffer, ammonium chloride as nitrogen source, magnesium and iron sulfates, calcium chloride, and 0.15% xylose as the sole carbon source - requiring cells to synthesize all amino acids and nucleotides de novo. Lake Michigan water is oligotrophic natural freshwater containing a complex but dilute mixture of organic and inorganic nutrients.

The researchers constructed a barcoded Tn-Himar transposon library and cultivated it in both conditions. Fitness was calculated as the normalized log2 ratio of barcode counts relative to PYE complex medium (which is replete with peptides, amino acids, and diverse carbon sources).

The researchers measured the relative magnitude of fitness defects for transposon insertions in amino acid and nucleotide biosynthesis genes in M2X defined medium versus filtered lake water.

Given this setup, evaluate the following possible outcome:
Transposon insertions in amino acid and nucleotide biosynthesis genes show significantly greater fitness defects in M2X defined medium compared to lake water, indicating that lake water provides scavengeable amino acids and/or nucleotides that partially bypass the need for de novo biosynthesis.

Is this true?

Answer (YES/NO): YES